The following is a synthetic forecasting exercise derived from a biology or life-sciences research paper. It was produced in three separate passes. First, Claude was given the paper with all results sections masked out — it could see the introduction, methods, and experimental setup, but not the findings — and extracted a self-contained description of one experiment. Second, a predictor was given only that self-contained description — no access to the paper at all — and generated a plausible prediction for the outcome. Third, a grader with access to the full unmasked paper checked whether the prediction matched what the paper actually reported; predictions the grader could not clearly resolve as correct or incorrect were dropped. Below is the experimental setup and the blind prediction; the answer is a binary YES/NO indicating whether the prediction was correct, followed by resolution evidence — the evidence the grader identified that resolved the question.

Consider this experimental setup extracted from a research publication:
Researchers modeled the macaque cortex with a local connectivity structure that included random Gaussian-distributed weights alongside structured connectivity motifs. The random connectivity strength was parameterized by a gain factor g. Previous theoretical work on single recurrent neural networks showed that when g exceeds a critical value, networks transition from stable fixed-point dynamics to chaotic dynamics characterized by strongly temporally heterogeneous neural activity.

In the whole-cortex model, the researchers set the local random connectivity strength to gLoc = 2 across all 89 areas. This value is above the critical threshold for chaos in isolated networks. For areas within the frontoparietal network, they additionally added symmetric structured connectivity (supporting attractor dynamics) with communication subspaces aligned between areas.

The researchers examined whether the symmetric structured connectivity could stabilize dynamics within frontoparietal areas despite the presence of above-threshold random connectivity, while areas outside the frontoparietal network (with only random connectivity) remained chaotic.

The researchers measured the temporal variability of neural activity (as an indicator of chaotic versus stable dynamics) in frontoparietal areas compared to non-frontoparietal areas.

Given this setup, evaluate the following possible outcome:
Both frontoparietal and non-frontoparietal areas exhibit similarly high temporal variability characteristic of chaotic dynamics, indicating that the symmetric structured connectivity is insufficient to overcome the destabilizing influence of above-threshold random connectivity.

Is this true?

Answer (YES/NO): NO